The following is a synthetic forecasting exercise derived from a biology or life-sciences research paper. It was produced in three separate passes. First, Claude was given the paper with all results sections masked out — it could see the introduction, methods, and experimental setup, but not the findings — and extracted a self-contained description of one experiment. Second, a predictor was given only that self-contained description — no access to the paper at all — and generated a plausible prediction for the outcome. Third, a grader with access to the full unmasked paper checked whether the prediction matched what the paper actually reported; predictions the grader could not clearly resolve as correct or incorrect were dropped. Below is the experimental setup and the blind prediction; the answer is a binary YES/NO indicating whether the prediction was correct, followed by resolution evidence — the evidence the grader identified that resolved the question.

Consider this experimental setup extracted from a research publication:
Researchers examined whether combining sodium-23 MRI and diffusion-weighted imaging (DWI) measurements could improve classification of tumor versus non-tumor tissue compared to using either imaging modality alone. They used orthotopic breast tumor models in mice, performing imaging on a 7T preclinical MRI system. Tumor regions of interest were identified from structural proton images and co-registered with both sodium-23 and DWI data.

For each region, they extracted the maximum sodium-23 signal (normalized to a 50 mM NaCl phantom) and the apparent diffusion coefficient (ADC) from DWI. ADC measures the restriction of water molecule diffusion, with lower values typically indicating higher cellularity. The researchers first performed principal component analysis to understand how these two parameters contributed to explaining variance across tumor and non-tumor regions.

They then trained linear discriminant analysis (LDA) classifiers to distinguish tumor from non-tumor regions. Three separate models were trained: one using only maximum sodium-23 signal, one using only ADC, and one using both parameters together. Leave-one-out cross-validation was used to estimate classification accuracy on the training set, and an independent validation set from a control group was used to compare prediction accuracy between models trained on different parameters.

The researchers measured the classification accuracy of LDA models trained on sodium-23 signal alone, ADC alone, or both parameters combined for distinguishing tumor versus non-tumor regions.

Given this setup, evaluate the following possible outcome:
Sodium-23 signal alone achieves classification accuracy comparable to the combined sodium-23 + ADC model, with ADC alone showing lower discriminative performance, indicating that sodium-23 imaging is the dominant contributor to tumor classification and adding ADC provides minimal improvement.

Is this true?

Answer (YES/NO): NO